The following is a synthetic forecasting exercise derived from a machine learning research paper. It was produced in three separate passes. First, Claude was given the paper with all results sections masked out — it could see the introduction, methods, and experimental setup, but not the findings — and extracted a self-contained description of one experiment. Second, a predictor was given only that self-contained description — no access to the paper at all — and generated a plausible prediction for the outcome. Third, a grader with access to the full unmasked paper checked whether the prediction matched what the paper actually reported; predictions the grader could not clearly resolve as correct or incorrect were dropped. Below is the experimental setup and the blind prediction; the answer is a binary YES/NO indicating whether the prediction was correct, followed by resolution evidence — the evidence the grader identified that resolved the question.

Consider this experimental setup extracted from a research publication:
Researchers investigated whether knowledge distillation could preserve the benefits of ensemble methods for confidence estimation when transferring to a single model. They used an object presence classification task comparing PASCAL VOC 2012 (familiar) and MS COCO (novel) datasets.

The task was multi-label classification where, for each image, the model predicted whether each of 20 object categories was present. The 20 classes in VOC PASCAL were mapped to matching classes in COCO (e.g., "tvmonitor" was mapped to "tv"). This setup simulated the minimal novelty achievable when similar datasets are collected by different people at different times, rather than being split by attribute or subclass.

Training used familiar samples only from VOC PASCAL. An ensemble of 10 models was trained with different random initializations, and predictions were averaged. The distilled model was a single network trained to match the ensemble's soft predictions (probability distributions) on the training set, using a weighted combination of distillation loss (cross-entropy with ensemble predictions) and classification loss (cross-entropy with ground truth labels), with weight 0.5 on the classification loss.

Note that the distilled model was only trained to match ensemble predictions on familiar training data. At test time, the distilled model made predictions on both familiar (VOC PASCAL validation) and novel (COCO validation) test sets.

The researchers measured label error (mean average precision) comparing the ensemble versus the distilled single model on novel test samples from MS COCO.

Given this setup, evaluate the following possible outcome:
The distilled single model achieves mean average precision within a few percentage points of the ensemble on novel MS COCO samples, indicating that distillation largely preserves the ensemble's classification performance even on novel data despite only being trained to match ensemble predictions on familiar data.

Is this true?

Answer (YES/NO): NO